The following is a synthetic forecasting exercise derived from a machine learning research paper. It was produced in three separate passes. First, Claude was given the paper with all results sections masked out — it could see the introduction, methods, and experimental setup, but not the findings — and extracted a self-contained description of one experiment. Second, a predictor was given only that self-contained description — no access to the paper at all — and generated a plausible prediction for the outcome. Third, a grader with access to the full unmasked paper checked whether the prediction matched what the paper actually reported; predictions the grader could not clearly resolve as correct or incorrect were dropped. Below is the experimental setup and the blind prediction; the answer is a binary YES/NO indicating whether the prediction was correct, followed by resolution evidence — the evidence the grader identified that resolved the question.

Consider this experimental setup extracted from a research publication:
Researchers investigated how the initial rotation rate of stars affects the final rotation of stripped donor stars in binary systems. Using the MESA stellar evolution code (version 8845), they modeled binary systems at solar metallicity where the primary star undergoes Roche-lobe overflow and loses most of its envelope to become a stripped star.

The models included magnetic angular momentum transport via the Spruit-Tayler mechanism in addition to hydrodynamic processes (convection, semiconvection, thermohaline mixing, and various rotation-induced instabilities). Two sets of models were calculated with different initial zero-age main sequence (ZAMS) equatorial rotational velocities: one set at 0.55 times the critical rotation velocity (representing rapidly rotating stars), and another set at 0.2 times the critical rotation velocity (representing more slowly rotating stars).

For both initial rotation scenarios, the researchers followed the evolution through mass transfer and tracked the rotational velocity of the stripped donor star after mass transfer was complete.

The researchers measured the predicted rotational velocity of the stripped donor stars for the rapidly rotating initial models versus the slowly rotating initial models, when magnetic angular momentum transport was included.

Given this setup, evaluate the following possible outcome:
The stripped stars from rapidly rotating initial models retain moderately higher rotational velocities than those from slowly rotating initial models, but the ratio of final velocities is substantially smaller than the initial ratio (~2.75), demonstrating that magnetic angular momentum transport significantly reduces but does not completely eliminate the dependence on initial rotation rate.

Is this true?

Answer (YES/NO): NO